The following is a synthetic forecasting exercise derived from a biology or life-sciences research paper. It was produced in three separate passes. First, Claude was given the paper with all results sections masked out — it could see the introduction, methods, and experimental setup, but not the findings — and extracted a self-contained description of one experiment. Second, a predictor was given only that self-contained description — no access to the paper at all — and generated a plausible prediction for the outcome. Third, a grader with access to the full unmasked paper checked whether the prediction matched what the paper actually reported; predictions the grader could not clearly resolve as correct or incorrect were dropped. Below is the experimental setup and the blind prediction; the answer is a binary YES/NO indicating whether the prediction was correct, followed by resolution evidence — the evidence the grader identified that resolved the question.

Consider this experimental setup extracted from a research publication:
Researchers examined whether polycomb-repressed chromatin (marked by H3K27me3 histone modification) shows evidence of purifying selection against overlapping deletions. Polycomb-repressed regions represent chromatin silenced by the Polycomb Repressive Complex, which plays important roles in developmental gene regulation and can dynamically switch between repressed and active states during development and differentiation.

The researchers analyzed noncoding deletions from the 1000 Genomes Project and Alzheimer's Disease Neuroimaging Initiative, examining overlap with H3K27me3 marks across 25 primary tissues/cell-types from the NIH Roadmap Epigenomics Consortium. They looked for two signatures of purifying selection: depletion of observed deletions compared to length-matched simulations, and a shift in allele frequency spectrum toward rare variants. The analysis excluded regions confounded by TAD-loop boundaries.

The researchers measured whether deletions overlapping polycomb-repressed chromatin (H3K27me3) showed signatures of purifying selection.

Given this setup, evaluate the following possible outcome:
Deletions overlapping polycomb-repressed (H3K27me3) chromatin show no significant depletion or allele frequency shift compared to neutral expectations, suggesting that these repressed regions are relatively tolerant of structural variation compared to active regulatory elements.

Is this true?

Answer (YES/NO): YES